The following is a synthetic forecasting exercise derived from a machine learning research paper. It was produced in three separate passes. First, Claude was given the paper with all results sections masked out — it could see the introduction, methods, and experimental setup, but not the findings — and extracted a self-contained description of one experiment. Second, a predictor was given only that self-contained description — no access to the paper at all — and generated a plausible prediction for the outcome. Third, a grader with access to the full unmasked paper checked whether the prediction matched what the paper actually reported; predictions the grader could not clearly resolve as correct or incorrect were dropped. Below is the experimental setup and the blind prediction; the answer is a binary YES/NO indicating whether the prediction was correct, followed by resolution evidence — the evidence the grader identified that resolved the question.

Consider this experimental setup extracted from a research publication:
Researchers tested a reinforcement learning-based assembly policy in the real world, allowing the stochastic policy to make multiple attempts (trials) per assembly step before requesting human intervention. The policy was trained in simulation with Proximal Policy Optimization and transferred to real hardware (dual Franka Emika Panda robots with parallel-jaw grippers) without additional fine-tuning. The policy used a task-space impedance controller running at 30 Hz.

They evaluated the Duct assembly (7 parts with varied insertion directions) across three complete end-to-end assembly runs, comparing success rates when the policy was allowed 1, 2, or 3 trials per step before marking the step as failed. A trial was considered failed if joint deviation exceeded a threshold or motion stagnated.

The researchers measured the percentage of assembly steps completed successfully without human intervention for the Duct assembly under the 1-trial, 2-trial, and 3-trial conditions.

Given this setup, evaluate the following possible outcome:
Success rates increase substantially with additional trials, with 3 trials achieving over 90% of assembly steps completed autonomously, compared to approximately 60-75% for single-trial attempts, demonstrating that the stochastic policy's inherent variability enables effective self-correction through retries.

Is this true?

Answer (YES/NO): NO